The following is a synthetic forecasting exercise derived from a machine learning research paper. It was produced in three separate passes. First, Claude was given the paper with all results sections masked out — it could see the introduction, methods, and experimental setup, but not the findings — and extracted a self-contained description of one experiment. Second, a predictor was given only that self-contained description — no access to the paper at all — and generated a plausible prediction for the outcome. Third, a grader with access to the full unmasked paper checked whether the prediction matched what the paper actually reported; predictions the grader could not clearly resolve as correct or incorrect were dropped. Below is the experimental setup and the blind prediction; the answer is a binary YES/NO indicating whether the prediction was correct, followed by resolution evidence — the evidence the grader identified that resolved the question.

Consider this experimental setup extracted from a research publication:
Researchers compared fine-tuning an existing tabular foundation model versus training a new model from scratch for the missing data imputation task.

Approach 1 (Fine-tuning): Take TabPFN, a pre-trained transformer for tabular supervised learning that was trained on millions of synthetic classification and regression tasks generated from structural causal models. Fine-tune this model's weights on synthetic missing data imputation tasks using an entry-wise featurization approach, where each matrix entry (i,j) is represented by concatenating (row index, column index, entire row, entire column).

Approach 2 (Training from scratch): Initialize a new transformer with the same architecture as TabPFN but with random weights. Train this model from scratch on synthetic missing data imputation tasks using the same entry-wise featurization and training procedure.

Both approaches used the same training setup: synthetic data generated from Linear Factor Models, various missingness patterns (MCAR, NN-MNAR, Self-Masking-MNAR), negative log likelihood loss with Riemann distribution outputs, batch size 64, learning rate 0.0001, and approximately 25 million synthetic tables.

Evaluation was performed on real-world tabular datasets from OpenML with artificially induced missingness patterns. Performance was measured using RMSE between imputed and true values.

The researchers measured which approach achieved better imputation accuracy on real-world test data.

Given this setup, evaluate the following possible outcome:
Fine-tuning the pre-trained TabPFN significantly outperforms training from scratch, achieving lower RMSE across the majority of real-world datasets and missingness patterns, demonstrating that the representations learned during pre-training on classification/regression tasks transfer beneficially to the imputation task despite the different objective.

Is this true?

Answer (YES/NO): NO